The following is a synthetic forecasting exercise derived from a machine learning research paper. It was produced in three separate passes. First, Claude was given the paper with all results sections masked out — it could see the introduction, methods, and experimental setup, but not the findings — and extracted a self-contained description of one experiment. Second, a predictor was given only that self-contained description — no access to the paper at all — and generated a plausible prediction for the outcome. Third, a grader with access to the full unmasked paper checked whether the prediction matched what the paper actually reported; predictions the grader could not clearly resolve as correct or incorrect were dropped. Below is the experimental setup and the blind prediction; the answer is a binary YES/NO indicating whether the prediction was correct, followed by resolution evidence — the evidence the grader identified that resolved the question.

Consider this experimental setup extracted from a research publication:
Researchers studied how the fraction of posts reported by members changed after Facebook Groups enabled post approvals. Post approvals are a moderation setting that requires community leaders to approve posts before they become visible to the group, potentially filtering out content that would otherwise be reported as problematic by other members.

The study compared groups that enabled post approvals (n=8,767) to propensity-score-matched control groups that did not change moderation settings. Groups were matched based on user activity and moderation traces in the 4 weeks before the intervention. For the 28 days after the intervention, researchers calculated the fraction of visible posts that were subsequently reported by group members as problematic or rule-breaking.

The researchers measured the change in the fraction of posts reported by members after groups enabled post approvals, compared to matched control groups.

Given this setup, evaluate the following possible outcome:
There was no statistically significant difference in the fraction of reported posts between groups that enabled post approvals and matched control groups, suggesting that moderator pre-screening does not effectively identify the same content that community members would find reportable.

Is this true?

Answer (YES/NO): NO